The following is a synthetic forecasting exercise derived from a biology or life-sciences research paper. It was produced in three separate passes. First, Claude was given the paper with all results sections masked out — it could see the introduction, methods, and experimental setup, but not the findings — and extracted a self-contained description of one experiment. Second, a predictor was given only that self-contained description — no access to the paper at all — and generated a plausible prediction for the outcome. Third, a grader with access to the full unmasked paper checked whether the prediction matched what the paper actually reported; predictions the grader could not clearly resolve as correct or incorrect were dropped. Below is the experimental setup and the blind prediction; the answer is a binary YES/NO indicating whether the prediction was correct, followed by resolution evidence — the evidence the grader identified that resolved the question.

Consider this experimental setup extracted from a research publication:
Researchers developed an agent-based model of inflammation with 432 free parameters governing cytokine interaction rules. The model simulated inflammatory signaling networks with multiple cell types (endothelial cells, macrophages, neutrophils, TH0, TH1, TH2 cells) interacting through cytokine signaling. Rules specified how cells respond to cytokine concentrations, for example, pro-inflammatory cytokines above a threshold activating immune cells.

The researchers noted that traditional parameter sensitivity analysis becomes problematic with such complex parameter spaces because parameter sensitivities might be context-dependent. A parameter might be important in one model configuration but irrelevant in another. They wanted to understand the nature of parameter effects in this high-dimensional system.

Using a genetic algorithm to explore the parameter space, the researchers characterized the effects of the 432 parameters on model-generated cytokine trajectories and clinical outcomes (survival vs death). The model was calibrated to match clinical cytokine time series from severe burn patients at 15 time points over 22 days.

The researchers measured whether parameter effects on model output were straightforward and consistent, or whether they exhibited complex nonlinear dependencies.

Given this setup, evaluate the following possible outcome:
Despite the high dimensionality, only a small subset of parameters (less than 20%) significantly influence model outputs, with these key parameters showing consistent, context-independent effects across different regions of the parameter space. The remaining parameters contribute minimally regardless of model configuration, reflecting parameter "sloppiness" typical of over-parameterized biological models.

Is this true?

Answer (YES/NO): NO